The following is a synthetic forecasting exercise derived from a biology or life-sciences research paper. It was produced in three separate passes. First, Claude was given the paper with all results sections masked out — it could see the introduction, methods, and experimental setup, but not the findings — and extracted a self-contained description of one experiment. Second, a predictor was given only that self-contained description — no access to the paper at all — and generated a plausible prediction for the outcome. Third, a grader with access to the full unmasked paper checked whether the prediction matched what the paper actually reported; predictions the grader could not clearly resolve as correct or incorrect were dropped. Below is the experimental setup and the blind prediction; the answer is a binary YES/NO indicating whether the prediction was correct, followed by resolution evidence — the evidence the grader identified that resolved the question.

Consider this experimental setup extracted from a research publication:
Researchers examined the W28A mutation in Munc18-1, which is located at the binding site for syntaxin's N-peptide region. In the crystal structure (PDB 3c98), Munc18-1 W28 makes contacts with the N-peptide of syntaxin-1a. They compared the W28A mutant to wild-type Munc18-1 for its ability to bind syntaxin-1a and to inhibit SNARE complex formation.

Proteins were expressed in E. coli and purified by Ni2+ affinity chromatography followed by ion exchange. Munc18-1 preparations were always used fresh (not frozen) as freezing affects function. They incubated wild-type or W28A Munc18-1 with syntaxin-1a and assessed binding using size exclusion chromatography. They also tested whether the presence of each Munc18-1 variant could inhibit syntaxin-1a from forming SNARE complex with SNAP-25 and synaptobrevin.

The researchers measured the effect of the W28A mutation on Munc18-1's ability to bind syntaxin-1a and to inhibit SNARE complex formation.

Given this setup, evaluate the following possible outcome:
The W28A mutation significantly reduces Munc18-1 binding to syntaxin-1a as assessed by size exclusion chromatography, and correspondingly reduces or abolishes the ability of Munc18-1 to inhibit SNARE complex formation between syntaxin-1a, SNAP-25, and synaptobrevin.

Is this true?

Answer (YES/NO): NO